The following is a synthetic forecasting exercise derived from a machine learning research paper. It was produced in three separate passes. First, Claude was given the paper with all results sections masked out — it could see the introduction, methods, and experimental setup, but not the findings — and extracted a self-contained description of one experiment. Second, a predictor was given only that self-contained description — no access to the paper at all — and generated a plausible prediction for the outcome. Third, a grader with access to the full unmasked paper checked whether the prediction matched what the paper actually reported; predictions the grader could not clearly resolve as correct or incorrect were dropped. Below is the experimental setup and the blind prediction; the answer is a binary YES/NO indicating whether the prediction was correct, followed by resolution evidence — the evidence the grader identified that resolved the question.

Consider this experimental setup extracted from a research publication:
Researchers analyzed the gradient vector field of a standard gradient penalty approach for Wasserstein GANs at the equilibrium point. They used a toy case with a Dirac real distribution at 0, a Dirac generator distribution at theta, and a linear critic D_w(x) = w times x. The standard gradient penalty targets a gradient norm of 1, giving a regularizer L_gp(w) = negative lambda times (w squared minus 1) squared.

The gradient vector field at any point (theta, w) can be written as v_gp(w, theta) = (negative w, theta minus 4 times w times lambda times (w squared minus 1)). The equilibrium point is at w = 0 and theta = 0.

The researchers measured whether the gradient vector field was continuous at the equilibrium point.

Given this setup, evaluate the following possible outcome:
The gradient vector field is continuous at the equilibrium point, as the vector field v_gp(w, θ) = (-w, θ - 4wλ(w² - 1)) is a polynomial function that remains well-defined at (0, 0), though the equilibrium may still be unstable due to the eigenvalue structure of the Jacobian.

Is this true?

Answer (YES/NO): NO